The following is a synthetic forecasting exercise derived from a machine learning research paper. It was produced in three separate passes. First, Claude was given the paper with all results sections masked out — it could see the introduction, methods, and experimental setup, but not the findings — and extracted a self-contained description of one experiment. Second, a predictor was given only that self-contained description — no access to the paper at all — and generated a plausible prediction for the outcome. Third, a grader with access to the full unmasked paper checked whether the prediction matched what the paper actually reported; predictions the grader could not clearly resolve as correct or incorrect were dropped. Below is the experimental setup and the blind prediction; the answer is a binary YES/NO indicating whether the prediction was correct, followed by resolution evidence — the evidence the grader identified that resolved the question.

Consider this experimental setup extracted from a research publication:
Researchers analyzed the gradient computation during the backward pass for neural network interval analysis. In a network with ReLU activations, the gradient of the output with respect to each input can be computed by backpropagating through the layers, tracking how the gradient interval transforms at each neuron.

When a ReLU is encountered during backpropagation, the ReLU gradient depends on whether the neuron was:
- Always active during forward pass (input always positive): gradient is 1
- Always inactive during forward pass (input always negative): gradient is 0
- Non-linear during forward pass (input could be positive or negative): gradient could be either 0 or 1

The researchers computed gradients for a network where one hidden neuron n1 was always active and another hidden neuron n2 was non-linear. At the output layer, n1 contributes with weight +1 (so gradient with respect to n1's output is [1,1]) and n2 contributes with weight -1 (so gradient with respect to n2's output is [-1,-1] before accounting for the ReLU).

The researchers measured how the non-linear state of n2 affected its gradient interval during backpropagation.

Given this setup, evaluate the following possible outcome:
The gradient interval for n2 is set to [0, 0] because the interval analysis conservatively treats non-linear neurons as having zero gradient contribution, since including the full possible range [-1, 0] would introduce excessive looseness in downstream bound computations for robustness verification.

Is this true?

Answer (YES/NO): NO